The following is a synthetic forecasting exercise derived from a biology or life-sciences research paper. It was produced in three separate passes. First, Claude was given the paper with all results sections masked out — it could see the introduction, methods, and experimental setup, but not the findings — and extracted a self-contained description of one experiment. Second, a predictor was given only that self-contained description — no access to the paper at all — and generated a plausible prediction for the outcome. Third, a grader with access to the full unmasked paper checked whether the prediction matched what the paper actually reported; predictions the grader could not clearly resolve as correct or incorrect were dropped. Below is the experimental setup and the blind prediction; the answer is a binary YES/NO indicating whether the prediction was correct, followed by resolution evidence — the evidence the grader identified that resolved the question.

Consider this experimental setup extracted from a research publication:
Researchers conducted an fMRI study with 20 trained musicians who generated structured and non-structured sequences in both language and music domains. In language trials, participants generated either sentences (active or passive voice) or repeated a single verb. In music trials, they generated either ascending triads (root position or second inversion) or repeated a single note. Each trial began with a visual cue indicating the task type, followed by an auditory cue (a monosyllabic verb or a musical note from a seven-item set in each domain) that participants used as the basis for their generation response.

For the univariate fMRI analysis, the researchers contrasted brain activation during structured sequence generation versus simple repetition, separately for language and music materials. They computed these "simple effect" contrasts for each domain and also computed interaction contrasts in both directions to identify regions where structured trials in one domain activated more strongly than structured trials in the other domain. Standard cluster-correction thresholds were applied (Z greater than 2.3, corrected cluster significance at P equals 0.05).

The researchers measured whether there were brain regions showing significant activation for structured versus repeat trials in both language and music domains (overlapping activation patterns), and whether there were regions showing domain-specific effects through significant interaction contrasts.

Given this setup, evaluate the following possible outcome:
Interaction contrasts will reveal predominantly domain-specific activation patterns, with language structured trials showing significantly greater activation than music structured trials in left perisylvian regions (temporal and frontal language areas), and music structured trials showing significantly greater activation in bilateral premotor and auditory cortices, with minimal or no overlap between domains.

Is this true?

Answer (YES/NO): NO